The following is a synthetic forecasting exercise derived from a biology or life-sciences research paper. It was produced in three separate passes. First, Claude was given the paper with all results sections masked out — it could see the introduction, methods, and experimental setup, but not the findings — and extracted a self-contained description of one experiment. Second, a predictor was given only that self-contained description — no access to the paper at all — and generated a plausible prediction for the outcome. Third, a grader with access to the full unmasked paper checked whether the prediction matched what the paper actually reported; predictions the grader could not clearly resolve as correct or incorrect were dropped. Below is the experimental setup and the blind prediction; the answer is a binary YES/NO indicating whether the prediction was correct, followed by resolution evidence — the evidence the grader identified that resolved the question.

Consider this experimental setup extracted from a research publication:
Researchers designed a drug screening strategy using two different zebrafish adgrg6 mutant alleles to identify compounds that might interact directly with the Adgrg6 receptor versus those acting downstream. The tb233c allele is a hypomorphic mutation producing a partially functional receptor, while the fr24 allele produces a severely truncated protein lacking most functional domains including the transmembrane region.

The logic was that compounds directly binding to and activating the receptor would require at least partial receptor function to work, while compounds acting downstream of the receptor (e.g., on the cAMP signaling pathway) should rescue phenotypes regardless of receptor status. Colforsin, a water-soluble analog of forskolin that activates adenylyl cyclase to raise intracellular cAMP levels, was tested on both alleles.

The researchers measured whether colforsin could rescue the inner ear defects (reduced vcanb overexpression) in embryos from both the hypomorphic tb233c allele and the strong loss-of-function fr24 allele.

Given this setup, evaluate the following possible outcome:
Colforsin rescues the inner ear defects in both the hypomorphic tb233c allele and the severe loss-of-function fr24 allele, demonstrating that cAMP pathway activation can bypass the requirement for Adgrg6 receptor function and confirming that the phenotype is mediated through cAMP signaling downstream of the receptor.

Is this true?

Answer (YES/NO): YES